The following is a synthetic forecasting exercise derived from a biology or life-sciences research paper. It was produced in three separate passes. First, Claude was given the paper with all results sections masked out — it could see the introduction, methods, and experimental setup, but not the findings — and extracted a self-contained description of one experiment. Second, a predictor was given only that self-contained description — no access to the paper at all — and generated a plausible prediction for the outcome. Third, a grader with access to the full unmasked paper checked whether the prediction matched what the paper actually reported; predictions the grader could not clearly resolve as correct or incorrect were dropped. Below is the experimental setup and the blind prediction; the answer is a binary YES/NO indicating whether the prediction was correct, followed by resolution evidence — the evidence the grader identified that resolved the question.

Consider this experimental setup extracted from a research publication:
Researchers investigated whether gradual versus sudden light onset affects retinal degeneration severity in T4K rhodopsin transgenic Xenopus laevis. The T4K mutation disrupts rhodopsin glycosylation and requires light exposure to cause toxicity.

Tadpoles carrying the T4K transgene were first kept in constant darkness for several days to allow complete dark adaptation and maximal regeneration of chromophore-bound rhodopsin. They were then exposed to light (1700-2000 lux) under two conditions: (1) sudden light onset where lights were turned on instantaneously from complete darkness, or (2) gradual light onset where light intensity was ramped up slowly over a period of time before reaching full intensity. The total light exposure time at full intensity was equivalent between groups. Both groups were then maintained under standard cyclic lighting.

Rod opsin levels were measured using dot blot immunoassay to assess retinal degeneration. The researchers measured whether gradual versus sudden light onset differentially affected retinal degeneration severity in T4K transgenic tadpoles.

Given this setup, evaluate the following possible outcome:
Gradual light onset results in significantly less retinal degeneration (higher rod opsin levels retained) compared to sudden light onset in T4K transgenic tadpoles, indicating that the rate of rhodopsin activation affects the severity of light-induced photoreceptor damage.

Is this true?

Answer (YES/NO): YES